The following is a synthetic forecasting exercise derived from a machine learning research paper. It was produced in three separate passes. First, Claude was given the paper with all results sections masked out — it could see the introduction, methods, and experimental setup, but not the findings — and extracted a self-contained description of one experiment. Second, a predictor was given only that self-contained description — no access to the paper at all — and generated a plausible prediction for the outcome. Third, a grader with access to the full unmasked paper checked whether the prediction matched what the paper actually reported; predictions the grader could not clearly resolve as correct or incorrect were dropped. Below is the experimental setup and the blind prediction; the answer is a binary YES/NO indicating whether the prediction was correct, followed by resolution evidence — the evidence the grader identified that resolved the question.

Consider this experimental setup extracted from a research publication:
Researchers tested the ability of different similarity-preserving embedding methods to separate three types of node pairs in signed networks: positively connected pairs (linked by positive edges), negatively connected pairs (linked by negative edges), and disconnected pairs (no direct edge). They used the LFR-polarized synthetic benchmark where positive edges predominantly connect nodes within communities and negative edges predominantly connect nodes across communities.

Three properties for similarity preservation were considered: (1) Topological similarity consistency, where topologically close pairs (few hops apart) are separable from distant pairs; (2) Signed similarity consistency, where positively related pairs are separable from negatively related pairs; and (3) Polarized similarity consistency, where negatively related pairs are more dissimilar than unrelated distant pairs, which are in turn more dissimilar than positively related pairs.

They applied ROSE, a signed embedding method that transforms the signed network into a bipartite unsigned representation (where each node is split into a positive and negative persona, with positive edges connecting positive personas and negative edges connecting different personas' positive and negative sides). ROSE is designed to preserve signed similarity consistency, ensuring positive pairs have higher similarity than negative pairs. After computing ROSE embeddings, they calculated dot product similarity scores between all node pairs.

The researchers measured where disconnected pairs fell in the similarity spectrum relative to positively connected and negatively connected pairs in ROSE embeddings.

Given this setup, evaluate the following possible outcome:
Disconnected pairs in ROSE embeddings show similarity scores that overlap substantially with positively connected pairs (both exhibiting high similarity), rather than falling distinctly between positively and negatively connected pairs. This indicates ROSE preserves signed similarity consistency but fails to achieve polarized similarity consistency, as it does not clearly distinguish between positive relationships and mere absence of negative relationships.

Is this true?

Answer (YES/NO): NO